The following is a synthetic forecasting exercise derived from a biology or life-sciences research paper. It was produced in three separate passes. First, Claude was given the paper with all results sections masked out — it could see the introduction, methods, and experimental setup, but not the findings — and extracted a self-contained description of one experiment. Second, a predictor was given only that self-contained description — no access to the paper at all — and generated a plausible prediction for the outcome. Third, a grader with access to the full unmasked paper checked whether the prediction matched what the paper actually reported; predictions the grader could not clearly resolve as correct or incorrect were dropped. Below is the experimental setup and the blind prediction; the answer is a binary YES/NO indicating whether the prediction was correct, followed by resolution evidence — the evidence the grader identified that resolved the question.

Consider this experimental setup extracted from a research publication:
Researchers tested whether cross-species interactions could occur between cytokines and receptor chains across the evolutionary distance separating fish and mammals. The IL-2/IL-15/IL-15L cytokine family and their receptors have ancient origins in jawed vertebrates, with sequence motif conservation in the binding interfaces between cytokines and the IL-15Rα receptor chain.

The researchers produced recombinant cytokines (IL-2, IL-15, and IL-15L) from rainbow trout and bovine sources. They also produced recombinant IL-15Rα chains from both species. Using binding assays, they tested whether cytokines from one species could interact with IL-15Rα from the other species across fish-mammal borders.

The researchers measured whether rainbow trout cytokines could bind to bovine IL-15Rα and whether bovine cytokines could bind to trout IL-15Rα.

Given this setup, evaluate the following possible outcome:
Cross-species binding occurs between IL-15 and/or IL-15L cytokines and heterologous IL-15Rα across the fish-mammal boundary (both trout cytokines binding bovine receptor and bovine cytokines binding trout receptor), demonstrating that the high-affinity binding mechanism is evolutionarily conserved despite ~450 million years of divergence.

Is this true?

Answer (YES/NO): YES